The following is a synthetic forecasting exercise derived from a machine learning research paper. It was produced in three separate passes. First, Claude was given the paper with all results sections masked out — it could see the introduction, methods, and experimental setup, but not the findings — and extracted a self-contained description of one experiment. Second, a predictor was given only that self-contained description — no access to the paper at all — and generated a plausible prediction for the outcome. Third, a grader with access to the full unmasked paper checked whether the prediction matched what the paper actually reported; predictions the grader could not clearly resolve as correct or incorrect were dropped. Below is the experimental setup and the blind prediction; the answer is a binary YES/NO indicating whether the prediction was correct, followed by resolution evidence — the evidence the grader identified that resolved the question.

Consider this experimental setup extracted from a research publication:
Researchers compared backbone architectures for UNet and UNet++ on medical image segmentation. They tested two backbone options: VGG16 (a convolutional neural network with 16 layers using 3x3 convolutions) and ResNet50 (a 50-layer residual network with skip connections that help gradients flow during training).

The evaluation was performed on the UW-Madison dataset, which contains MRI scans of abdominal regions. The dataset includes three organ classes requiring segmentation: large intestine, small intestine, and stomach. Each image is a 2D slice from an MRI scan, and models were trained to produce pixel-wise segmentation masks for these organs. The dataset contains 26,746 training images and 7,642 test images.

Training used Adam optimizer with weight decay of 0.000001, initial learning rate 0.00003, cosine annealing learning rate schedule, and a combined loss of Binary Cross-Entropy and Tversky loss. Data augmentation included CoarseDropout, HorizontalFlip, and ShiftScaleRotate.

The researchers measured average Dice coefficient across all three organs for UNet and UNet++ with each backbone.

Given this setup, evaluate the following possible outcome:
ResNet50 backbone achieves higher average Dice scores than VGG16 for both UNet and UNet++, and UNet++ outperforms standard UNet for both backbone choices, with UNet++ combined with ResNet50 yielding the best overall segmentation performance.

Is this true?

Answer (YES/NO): NO